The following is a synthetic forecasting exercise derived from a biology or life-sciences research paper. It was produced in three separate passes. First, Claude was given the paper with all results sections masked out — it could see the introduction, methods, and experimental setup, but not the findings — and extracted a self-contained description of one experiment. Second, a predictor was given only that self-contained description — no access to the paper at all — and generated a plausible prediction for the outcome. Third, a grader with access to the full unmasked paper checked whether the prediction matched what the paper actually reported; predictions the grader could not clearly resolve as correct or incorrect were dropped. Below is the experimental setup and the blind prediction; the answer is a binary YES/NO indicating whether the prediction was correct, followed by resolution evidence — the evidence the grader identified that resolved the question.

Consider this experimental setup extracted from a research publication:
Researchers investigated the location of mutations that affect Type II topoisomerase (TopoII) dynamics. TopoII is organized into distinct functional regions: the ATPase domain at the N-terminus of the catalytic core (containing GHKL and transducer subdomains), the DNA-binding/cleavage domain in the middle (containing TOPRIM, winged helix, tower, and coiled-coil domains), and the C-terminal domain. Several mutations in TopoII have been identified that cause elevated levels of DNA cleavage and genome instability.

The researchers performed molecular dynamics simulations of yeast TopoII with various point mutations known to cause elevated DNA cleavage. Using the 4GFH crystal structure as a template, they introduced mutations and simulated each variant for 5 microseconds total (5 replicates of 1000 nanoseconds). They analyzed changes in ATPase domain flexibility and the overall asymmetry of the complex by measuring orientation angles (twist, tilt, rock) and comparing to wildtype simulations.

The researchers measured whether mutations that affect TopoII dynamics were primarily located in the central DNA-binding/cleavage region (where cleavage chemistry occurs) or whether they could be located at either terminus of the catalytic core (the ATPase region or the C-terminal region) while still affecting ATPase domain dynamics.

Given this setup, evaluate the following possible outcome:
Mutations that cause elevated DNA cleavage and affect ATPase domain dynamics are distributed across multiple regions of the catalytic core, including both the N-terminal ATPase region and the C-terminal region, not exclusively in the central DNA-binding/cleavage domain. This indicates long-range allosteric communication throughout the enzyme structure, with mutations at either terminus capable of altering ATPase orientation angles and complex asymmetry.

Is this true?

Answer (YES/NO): YES